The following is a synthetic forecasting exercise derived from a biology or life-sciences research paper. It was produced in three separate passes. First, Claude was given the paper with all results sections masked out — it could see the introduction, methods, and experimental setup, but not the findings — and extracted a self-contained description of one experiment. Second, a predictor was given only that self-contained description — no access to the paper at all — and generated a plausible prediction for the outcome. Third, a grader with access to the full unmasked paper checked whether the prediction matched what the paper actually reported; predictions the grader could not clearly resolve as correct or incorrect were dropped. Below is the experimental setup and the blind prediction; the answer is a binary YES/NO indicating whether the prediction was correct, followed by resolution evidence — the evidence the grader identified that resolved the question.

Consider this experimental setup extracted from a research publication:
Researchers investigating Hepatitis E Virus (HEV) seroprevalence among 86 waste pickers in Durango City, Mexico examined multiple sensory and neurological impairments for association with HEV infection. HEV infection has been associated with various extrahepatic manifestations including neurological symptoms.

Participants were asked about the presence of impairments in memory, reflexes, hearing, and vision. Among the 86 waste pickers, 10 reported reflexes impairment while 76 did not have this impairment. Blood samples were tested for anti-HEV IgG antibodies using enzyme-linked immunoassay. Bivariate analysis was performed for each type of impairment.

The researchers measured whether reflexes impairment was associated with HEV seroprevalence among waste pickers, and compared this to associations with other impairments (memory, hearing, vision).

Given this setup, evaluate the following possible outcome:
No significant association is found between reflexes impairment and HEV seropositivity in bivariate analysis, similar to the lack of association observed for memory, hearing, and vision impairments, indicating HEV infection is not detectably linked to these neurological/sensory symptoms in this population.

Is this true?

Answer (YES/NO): NO